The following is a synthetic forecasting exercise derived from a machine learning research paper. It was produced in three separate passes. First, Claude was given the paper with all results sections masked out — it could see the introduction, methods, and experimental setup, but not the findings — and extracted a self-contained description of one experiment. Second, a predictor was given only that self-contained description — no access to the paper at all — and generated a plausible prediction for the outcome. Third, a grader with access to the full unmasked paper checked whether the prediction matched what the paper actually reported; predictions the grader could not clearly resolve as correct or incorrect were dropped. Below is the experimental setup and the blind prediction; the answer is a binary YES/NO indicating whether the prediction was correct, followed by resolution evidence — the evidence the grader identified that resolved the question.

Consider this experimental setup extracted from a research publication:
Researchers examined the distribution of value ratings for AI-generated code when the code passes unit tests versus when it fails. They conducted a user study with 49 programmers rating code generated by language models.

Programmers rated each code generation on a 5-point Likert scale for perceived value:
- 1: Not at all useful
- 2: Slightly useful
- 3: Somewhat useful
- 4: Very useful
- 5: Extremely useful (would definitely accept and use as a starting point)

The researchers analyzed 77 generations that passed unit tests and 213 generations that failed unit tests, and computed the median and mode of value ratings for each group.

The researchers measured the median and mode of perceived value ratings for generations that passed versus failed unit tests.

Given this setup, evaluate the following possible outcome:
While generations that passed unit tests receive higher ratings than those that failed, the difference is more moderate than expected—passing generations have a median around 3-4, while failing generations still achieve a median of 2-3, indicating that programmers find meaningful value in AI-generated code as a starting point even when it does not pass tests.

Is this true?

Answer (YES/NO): NO